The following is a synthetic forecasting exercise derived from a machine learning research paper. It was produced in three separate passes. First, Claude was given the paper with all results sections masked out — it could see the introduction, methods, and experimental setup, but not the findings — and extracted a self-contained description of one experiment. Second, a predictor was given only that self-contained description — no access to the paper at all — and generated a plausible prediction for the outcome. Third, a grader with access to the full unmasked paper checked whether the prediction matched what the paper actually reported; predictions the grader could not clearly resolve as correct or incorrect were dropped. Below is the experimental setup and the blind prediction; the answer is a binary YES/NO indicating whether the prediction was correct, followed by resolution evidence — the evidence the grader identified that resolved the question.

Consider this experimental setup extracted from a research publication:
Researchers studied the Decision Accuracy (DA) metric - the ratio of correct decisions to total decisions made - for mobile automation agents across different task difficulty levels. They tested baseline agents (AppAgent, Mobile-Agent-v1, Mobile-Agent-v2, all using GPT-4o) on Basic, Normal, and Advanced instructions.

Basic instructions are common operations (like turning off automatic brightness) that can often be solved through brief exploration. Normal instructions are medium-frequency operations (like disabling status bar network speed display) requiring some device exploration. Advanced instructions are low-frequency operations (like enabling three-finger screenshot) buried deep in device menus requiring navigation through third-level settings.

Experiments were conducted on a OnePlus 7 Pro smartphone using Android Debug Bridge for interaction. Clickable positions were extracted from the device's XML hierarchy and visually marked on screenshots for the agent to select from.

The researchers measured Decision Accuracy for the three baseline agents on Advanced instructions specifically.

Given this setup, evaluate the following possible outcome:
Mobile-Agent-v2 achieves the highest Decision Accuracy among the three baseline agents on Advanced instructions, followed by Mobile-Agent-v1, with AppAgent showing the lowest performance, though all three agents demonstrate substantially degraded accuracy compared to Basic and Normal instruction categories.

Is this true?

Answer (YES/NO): YES